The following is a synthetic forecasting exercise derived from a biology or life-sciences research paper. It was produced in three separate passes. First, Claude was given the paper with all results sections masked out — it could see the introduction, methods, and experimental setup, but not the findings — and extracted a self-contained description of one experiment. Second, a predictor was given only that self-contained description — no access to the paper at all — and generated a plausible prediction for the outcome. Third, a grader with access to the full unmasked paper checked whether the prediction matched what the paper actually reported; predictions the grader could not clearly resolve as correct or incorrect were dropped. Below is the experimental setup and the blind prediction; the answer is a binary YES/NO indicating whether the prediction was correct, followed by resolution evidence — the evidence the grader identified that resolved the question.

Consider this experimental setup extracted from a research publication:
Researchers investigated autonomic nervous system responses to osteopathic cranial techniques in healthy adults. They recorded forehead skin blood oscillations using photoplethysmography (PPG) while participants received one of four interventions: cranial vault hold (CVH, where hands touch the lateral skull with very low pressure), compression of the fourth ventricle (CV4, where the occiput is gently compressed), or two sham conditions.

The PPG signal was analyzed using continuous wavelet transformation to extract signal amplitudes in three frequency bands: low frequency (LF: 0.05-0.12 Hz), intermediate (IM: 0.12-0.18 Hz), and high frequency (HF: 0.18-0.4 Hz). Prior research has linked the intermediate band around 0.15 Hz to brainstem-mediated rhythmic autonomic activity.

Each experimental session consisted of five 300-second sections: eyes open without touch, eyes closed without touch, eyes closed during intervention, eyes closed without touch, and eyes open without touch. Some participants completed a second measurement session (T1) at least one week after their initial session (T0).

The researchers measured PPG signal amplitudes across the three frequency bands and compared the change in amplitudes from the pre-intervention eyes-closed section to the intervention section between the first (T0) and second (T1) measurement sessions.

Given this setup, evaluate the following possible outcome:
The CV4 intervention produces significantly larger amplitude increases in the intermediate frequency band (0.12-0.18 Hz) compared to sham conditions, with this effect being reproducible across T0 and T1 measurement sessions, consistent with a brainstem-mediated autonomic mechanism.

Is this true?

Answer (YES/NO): NO